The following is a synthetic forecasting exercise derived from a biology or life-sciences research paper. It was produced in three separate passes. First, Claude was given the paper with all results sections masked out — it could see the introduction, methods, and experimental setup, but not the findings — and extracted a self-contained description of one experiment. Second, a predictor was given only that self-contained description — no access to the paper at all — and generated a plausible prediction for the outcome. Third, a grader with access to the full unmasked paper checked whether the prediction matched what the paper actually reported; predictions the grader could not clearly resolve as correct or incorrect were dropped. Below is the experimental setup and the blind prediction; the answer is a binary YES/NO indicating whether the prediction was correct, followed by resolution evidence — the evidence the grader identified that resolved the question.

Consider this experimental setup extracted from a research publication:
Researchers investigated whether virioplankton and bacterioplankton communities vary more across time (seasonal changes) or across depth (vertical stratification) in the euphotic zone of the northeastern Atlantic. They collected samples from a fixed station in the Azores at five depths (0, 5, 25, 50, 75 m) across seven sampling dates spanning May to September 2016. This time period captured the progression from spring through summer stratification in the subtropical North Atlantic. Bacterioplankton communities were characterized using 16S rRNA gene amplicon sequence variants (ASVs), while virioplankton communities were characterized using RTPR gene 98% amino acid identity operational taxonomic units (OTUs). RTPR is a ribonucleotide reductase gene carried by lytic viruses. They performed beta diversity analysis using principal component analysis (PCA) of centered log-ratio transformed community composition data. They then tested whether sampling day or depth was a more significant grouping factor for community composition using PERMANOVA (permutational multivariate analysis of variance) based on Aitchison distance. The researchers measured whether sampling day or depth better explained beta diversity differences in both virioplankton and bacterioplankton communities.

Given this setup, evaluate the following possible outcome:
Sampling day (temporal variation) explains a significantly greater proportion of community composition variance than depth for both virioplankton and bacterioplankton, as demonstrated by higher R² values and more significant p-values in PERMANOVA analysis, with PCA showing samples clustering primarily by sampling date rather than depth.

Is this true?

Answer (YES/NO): NO